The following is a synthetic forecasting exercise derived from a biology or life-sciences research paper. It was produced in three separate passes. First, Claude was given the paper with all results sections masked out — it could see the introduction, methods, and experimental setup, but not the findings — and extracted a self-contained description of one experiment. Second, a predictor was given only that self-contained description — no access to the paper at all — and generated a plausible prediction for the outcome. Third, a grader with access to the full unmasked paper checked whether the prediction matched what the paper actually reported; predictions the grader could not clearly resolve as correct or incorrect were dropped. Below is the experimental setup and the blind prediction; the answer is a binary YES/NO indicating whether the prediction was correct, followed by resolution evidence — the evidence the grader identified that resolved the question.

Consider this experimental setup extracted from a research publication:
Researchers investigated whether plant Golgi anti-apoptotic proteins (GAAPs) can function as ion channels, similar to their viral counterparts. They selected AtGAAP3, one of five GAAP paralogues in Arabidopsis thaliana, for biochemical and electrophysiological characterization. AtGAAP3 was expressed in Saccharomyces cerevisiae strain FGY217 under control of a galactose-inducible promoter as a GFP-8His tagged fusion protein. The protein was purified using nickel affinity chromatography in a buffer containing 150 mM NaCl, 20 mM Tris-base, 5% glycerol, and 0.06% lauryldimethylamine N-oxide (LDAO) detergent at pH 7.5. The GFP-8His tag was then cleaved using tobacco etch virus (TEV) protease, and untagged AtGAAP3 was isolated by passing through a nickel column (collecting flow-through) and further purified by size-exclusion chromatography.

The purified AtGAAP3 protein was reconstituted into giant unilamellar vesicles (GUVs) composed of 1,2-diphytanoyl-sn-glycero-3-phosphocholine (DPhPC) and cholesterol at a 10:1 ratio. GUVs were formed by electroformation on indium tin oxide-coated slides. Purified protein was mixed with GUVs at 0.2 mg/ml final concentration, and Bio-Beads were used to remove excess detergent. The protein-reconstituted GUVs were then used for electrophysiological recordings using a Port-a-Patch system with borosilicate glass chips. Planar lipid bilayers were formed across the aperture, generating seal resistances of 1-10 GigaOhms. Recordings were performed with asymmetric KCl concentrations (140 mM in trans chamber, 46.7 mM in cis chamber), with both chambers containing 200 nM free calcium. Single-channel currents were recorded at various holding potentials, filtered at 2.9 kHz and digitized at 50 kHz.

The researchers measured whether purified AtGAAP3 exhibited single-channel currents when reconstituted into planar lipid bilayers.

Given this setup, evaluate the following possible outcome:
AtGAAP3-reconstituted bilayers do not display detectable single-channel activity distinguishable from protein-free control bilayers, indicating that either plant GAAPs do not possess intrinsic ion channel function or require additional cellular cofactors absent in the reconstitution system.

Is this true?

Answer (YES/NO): NO